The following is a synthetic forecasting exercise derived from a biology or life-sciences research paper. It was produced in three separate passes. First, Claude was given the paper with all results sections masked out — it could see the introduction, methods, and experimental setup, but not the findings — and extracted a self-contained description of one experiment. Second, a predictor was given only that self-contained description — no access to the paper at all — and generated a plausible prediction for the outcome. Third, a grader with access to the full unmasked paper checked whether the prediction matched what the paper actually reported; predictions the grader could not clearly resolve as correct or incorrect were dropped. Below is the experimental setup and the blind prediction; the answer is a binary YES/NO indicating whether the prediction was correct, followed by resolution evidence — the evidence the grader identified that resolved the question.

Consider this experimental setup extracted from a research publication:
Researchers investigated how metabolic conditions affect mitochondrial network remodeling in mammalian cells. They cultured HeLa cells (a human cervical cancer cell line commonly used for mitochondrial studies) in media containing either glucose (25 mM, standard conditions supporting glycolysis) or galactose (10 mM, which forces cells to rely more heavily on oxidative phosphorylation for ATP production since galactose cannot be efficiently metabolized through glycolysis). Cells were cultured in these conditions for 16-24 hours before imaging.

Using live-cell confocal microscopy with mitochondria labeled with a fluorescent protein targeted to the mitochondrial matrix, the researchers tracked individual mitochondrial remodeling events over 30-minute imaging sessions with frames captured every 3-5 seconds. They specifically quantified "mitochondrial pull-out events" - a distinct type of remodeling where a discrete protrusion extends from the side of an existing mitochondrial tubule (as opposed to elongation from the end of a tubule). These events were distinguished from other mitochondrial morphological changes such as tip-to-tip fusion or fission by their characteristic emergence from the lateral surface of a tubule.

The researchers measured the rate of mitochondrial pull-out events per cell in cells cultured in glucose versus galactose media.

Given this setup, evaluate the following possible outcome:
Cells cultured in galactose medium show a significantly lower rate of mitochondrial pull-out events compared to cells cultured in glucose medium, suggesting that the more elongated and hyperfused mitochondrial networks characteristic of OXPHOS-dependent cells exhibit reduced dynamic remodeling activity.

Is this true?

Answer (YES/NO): NO